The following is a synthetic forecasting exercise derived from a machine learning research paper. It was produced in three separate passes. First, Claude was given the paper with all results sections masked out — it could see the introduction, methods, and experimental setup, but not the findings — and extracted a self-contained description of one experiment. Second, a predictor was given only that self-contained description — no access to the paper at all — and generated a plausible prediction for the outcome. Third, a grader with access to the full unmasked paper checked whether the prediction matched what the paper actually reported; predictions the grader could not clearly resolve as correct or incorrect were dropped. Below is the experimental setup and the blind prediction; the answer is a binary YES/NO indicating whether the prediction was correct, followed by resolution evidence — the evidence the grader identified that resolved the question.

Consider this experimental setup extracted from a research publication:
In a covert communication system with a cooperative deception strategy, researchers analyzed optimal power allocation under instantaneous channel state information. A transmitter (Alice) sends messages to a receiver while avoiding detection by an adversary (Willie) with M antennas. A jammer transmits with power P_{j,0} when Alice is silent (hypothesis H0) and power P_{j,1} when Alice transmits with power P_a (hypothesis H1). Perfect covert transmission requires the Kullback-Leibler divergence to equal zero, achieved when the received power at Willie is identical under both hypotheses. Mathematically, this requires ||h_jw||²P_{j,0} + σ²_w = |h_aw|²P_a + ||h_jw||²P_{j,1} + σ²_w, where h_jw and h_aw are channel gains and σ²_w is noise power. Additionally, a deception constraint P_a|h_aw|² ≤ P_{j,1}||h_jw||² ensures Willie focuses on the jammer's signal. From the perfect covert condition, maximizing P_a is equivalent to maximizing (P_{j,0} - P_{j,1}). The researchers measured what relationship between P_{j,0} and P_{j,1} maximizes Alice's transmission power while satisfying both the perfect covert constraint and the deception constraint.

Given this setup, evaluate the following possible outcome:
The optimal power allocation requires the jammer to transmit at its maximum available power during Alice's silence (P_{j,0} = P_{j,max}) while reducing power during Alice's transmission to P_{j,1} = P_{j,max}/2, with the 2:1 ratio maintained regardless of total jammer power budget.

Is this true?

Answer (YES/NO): NO